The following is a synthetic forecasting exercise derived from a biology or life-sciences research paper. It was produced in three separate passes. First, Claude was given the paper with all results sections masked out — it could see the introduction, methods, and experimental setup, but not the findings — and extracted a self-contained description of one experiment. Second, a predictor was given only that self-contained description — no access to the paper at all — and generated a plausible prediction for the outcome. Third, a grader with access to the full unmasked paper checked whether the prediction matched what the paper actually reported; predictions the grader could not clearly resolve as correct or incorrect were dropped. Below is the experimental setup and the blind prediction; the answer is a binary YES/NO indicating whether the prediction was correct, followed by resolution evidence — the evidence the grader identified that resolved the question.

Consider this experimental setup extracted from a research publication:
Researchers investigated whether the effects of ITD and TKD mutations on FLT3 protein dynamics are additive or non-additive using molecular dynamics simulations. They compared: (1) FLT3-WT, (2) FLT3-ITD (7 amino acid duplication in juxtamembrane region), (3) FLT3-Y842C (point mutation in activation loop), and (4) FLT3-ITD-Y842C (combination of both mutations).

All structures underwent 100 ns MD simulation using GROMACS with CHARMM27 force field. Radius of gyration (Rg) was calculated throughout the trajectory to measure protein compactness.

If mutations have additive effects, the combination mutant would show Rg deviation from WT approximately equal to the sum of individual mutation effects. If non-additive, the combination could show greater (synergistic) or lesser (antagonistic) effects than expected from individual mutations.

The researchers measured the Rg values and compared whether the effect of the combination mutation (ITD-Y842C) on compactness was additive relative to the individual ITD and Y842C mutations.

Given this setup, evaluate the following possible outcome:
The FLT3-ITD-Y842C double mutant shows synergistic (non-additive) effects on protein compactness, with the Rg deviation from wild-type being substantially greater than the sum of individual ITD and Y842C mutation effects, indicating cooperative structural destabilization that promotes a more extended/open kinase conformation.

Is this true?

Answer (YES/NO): NO